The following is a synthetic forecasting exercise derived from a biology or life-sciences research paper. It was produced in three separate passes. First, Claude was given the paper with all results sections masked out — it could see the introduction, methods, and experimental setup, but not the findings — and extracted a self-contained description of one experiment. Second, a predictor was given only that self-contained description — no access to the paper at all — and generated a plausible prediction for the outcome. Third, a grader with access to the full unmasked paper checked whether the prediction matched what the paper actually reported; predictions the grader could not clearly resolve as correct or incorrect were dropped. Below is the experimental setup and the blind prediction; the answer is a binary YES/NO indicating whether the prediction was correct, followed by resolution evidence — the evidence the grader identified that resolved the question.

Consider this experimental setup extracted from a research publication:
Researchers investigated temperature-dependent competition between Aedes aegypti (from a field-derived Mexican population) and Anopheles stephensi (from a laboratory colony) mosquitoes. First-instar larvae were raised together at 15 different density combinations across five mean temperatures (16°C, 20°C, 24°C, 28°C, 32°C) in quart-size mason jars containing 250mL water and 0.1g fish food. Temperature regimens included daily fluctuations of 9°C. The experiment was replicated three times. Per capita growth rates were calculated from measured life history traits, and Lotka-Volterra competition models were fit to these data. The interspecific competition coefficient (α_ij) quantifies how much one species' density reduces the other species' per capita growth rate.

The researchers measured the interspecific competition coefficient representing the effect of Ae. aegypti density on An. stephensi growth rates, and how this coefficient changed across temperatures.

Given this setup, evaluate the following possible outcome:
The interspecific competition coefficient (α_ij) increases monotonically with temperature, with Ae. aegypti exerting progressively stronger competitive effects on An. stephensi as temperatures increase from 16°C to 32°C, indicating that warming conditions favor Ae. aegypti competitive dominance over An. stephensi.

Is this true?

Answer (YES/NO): NO